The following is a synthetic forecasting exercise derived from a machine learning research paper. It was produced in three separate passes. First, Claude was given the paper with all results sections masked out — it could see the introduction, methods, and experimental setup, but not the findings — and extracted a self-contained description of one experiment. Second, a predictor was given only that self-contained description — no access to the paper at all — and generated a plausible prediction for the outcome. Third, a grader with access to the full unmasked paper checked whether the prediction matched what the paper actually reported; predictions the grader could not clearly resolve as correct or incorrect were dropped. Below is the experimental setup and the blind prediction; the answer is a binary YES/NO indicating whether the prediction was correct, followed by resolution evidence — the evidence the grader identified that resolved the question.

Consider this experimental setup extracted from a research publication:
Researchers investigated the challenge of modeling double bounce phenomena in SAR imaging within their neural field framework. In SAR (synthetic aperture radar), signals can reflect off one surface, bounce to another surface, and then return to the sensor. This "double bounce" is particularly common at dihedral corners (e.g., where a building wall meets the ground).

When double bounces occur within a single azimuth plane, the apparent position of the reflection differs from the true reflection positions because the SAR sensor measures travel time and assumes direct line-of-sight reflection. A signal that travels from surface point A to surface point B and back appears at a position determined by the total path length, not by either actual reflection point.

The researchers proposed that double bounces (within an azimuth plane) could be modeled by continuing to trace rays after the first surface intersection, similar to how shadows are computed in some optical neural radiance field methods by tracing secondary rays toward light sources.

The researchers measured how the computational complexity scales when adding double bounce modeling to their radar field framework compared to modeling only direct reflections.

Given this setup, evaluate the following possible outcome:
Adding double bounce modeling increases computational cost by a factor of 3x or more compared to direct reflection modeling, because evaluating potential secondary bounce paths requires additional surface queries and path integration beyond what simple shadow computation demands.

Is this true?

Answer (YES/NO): NO